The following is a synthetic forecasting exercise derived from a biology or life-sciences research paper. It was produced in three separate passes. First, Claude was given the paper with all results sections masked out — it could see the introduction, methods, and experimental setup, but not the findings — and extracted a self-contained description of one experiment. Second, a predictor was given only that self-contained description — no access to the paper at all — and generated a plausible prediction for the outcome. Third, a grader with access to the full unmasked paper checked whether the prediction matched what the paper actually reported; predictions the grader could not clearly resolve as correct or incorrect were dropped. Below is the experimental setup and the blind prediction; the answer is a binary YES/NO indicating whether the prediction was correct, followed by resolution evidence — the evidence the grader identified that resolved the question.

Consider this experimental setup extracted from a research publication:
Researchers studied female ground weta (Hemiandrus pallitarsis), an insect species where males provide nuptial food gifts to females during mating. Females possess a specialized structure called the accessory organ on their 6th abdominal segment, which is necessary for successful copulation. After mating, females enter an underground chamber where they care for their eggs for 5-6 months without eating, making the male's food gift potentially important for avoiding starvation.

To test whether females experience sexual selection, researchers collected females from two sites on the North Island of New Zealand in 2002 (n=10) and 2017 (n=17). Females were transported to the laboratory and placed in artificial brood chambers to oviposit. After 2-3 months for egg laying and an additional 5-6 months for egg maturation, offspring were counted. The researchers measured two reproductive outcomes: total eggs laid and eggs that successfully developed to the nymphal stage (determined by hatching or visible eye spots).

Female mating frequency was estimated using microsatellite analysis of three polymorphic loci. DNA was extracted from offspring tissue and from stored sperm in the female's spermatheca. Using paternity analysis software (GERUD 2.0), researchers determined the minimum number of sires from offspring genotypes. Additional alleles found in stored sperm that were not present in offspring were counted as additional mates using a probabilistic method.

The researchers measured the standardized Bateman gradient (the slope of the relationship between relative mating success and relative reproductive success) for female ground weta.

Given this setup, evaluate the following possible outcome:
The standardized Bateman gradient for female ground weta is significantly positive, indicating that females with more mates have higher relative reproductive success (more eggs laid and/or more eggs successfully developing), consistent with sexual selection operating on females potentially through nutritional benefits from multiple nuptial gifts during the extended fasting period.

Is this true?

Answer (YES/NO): YES